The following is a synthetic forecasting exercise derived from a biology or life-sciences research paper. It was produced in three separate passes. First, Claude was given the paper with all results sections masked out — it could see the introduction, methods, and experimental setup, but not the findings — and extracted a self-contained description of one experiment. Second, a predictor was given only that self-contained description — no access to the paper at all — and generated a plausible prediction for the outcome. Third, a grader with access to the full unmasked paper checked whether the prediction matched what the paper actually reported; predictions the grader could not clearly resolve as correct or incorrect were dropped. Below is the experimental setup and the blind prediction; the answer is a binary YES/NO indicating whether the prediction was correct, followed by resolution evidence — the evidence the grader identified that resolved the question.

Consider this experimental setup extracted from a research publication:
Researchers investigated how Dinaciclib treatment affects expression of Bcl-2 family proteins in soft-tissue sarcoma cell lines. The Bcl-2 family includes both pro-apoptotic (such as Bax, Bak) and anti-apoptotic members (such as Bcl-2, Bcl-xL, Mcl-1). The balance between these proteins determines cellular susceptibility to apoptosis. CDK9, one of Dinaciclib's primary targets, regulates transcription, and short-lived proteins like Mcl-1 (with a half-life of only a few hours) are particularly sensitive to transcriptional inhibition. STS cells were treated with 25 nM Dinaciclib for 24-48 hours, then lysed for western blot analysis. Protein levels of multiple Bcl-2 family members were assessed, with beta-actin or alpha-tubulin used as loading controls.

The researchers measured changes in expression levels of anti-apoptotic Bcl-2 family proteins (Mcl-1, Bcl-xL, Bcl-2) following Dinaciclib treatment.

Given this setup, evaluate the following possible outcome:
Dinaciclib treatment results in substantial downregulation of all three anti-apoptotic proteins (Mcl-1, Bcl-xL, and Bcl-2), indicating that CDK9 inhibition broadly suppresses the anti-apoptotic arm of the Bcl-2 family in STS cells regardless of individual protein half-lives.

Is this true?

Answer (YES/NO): NO